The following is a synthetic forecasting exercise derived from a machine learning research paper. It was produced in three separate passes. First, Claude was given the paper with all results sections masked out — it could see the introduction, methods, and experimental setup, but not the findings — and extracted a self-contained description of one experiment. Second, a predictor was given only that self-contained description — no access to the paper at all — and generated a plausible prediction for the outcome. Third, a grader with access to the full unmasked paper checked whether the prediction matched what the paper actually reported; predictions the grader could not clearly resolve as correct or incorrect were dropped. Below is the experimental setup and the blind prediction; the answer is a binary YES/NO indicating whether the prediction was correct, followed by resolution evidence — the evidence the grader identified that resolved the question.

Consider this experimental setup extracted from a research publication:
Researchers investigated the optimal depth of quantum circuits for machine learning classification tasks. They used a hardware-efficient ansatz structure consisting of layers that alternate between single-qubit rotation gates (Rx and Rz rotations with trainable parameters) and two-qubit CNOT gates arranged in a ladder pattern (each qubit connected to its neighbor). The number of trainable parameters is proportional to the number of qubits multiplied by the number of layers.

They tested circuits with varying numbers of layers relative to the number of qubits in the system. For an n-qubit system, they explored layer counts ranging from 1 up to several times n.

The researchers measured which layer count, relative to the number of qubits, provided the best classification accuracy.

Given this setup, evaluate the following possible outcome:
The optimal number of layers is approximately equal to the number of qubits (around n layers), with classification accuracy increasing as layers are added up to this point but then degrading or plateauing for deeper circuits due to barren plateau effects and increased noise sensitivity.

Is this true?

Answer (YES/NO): NO